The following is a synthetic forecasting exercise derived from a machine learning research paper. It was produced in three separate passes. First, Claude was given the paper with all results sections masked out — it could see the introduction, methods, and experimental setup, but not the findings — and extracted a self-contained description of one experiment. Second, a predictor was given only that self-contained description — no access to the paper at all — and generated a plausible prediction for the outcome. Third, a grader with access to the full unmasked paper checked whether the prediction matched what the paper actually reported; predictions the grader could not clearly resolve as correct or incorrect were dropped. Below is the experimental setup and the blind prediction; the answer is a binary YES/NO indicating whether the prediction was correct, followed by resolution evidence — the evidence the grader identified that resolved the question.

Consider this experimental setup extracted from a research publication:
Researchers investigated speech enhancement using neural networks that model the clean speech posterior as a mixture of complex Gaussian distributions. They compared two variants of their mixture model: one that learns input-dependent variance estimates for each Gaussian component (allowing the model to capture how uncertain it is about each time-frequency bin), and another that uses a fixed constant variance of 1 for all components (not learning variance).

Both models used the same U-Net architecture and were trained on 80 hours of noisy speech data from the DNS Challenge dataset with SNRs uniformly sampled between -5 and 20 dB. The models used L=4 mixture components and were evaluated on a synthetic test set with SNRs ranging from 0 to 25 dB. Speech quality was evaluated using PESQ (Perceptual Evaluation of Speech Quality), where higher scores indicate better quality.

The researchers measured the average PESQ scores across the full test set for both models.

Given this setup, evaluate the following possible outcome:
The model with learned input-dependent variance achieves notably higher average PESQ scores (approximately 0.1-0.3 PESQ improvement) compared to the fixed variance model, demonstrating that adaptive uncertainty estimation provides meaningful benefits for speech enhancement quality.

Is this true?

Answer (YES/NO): NO